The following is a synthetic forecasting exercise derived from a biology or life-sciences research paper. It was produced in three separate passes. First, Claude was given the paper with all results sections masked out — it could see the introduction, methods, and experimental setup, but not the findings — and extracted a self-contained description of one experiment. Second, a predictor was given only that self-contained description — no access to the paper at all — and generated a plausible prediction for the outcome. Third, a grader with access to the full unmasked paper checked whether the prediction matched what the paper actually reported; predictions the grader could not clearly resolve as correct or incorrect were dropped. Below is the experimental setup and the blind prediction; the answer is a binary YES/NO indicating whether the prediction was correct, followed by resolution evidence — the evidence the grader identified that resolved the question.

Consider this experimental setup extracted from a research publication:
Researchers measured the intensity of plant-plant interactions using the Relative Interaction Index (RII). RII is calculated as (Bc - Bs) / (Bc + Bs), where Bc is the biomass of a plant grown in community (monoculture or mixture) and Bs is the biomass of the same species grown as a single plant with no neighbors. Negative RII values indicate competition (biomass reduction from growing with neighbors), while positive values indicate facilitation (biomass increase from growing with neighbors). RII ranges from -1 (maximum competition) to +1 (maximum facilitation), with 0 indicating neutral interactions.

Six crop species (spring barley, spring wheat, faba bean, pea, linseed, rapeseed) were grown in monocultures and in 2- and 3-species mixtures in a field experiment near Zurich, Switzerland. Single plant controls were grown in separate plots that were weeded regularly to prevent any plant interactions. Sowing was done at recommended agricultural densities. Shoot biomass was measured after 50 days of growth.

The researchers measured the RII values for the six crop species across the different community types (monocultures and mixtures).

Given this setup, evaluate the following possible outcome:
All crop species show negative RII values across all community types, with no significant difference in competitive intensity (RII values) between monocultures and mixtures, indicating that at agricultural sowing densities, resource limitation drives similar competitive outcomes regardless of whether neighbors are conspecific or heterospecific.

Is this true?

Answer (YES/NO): NO